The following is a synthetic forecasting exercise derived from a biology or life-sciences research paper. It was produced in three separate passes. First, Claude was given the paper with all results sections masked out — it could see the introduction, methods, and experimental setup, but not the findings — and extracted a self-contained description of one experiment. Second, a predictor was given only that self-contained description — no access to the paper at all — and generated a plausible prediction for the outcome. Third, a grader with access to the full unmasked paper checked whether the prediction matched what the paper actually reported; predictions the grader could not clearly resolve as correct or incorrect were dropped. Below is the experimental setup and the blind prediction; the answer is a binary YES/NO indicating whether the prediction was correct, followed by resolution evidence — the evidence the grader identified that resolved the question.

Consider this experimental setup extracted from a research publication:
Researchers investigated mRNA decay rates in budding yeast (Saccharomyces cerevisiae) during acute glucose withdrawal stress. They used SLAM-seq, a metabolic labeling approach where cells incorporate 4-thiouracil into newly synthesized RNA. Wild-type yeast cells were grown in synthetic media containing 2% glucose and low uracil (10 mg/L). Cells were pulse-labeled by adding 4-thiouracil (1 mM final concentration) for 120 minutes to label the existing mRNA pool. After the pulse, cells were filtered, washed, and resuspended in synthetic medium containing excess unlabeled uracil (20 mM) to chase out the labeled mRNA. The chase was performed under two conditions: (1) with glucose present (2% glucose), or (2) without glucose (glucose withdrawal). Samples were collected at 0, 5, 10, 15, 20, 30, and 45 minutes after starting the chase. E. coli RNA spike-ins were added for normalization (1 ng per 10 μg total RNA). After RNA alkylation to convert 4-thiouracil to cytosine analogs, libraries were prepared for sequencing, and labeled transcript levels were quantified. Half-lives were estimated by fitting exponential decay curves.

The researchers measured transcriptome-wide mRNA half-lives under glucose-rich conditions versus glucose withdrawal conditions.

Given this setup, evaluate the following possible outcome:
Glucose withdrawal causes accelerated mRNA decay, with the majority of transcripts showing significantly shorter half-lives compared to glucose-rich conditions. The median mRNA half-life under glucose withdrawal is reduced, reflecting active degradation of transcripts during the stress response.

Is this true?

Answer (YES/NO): NO